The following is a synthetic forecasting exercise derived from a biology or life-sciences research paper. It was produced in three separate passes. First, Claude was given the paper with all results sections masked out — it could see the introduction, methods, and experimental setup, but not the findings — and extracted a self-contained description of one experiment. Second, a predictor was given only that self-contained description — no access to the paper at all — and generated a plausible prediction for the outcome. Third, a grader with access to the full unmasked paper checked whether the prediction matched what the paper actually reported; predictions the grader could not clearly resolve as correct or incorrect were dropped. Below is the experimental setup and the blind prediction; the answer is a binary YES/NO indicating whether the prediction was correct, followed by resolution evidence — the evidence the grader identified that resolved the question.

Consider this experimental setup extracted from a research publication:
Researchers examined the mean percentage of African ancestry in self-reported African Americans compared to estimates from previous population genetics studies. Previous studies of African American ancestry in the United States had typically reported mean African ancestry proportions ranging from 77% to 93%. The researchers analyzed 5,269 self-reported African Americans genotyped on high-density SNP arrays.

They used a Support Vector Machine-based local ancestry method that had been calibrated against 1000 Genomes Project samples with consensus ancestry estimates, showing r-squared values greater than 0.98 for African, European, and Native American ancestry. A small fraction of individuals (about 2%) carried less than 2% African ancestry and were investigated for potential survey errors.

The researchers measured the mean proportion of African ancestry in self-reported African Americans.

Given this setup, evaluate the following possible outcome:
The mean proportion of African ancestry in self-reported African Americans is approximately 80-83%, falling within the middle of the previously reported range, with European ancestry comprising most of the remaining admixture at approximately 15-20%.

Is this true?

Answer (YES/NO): NO